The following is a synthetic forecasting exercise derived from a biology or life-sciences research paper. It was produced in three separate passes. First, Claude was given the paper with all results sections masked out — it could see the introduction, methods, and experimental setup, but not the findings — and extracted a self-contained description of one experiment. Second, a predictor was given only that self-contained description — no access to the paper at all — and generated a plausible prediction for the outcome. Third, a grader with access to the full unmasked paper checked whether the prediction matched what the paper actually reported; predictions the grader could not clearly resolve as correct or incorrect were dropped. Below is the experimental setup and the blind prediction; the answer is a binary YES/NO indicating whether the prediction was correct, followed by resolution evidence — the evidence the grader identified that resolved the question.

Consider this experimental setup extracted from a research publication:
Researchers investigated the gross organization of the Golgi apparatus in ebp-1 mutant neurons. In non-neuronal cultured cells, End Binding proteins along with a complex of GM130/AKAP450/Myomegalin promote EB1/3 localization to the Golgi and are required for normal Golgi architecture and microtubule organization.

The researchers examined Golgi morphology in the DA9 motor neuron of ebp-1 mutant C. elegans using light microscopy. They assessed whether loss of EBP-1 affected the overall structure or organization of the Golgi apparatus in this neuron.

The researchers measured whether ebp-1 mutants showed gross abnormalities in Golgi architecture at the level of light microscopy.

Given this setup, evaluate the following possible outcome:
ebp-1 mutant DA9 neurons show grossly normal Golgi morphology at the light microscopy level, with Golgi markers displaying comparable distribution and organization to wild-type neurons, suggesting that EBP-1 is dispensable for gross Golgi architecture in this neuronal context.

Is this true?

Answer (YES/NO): YES